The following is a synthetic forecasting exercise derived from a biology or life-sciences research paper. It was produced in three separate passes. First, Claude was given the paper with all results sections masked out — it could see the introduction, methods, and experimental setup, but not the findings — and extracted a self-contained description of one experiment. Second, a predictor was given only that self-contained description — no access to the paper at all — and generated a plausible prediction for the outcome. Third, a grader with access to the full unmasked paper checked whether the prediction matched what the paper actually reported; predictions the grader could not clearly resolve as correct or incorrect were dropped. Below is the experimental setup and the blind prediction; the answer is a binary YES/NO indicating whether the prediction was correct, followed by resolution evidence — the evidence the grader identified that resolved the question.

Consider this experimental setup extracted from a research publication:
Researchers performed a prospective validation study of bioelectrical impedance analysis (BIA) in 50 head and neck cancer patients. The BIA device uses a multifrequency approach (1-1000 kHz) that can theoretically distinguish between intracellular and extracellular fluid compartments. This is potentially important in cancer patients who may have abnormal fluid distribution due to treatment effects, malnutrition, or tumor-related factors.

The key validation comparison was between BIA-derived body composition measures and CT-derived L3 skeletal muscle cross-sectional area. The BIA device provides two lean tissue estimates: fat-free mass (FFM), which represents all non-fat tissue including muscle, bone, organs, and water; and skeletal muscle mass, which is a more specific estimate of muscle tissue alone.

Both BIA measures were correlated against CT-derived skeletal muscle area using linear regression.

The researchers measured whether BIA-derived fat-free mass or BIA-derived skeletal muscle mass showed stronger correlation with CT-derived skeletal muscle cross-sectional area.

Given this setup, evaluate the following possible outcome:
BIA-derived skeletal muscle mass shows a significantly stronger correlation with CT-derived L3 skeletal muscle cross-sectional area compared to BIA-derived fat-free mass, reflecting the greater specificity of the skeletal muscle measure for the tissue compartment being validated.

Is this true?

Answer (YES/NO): NO